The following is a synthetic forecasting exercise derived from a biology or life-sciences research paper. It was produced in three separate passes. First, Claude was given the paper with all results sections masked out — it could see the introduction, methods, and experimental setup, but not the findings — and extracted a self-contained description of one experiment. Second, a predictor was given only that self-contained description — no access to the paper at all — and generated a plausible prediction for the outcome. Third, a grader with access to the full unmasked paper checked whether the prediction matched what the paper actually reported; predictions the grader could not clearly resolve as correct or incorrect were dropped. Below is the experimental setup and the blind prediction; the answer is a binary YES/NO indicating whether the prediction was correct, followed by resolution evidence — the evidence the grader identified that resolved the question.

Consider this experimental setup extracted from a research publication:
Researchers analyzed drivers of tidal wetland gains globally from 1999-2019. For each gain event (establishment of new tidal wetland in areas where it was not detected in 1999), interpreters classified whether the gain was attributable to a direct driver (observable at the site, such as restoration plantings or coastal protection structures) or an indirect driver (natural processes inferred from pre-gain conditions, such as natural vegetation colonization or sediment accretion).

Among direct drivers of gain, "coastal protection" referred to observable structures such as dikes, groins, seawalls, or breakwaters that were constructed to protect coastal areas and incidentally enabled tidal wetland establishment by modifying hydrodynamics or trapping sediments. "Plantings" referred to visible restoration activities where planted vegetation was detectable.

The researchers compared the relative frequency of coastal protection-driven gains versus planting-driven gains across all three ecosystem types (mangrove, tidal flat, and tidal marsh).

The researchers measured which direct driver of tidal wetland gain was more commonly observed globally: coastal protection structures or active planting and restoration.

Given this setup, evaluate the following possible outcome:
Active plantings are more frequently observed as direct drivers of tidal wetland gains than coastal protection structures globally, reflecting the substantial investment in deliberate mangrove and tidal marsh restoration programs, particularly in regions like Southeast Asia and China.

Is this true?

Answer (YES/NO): YES